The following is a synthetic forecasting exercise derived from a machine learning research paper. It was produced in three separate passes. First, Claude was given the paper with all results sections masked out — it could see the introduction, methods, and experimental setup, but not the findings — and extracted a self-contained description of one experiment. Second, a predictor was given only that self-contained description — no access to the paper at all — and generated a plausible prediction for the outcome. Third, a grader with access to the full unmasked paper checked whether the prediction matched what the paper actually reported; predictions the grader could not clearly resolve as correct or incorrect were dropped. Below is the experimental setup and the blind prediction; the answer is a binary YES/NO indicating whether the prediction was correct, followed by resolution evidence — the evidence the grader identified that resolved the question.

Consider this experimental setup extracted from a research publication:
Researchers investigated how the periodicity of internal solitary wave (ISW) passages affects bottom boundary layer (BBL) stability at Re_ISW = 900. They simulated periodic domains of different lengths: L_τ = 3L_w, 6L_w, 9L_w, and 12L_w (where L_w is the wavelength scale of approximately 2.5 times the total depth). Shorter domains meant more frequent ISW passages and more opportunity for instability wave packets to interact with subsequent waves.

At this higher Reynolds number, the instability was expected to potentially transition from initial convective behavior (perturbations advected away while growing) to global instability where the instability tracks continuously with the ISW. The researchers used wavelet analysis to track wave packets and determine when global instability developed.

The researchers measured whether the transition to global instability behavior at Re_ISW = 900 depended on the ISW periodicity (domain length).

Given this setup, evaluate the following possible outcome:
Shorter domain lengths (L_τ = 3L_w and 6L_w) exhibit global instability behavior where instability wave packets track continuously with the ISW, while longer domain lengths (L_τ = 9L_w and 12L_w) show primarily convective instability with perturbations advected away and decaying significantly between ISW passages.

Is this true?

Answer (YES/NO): NO